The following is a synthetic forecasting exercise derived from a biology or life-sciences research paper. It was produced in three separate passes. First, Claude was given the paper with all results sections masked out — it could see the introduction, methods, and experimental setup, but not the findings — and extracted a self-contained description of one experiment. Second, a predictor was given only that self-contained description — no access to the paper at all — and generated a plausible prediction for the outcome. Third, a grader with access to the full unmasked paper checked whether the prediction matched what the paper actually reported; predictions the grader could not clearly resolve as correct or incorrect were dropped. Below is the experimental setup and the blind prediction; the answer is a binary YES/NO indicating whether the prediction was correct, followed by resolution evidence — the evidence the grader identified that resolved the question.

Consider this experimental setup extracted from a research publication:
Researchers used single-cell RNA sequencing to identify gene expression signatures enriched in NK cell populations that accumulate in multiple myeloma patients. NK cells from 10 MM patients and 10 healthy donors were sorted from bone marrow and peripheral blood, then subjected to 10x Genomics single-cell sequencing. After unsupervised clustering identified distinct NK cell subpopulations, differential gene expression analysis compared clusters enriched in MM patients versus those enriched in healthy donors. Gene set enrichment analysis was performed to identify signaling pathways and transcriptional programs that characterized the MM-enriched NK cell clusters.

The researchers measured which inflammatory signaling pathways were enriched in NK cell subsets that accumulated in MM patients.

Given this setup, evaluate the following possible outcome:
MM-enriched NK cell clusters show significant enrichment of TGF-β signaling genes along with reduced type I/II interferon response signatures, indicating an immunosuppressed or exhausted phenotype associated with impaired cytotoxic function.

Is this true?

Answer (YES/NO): NO